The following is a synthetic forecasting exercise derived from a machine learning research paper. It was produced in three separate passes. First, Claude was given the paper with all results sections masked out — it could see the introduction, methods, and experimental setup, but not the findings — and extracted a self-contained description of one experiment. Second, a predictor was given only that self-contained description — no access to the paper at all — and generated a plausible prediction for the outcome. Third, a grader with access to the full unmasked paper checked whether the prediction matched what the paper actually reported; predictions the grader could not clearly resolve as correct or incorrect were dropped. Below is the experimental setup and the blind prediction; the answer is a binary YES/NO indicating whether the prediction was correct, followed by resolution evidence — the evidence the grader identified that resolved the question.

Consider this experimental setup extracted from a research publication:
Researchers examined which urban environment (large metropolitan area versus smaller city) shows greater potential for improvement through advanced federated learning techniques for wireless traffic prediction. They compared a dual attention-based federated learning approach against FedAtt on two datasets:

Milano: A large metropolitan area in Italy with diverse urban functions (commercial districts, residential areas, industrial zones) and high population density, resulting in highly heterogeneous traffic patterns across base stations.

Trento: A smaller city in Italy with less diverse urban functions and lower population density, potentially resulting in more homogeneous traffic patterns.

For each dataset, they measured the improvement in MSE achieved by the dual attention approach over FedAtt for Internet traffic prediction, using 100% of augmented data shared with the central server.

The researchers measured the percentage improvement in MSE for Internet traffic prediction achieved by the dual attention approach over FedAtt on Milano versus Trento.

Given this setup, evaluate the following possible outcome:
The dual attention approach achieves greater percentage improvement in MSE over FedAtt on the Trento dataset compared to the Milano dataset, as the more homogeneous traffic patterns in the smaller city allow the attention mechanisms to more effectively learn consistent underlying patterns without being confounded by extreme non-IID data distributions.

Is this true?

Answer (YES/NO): YES